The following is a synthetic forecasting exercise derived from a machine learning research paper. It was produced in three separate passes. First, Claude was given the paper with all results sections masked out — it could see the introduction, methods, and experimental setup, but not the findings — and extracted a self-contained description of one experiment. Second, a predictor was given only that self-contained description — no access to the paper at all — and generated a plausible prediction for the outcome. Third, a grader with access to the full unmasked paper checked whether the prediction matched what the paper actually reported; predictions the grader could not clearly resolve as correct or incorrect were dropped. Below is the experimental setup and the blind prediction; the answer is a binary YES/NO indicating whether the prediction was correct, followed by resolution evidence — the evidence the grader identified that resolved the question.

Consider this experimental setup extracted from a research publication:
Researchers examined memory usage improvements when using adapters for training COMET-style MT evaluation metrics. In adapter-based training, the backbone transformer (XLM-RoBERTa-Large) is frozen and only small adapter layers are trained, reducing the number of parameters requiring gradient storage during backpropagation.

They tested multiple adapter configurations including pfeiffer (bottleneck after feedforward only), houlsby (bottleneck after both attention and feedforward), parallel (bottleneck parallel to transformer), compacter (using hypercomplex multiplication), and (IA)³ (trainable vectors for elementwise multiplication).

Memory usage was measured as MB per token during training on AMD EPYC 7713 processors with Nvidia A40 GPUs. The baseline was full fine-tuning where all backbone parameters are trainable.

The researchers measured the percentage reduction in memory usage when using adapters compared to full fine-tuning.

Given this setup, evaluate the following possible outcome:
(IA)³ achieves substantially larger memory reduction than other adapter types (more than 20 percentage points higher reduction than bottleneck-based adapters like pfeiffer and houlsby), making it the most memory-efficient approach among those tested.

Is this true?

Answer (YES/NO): NO